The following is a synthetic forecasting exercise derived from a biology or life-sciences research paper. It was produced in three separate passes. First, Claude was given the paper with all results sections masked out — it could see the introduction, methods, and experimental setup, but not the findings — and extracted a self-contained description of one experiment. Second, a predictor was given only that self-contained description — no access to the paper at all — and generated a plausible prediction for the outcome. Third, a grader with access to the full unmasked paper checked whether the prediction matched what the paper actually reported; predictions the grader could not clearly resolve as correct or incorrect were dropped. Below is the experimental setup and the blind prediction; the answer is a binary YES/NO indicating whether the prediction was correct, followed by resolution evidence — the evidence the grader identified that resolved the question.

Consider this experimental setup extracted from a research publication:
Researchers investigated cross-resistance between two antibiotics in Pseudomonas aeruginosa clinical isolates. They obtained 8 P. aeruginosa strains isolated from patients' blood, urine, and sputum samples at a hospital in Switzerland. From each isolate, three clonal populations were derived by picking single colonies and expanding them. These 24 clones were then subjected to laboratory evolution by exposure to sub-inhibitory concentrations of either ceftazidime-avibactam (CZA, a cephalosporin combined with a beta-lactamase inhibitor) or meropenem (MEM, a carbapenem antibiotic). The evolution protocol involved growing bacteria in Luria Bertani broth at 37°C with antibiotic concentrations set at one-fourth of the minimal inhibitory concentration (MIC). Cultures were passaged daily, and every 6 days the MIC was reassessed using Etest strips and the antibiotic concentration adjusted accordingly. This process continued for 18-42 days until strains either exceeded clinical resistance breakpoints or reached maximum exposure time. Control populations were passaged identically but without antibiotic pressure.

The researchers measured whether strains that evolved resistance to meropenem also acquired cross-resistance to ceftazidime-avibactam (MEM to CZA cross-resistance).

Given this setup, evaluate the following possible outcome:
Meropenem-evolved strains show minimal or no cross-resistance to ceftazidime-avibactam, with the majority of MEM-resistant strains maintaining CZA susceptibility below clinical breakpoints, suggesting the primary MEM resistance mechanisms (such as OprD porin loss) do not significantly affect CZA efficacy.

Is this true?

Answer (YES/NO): YES